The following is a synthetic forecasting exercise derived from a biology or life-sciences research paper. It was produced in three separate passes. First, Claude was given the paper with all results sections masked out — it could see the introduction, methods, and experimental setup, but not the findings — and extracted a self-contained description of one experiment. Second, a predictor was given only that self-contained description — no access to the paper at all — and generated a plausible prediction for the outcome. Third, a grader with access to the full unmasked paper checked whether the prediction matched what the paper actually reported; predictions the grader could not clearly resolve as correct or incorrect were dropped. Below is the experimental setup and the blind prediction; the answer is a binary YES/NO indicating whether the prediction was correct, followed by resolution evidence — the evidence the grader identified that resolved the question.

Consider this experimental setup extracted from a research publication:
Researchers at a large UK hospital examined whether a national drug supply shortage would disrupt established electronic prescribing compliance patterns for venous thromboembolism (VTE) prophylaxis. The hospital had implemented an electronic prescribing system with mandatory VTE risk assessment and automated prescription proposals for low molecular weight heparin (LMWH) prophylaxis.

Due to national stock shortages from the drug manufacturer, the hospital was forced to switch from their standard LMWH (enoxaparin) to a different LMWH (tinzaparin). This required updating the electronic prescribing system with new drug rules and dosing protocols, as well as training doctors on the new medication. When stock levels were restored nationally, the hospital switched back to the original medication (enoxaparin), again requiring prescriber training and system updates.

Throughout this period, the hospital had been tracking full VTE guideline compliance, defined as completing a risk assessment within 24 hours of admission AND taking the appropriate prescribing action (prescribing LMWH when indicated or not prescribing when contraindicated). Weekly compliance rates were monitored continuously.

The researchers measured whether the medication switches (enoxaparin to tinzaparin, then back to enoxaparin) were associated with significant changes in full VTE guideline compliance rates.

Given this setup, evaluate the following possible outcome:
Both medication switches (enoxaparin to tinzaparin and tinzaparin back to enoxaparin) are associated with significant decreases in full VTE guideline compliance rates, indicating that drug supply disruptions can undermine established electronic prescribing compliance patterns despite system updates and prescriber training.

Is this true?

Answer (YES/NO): NO